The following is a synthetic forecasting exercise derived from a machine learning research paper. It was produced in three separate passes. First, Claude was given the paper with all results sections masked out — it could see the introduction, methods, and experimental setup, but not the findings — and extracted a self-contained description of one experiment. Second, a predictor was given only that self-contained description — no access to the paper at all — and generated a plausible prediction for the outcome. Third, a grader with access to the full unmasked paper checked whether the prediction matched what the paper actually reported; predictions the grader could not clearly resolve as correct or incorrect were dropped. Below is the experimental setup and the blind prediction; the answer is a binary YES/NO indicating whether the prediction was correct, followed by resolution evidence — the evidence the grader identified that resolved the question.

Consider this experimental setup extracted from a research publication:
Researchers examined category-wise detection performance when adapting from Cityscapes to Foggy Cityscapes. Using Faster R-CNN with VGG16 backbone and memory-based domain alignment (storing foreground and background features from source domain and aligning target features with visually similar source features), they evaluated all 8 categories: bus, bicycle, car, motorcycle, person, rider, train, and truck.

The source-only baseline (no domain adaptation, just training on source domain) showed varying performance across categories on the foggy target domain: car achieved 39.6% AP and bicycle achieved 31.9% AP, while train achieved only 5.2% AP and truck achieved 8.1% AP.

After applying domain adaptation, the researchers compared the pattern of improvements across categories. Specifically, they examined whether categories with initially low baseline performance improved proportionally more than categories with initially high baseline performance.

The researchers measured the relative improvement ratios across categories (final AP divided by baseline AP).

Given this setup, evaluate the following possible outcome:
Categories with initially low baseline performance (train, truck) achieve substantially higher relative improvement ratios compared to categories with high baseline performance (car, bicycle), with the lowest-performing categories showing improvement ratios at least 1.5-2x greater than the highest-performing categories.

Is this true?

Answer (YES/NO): YES